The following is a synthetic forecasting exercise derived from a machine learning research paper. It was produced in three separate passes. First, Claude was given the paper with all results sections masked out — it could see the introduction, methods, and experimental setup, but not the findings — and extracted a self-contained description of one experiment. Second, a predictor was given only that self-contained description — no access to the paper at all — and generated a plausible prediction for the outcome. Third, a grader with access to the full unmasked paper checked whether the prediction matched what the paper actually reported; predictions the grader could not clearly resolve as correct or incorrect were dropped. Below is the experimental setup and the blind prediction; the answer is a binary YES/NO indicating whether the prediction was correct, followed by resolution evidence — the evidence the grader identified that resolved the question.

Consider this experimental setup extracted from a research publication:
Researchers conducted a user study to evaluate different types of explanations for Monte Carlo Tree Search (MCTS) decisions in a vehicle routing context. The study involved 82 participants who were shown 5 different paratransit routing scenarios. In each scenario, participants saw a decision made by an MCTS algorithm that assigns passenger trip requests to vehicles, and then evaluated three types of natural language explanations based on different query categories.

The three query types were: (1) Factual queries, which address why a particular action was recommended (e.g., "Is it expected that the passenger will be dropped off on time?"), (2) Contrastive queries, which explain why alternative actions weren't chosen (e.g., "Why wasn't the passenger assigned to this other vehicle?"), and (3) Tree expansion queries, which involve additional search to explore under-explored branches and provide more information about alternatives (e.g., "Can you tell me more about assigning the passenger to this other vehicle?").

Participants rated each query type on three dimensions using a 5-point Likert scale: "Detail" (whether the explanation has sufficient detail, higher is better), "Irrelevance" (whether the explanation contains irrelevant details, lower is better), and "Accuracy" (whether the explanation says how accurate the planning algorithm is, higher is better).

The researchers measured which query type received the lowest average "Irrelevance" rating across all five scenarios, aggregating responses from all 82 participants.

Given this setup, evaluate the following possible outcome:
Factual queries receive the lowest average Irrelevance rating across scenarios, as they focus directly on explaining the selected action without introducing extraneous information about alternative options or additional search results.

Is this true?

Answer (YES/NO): YES